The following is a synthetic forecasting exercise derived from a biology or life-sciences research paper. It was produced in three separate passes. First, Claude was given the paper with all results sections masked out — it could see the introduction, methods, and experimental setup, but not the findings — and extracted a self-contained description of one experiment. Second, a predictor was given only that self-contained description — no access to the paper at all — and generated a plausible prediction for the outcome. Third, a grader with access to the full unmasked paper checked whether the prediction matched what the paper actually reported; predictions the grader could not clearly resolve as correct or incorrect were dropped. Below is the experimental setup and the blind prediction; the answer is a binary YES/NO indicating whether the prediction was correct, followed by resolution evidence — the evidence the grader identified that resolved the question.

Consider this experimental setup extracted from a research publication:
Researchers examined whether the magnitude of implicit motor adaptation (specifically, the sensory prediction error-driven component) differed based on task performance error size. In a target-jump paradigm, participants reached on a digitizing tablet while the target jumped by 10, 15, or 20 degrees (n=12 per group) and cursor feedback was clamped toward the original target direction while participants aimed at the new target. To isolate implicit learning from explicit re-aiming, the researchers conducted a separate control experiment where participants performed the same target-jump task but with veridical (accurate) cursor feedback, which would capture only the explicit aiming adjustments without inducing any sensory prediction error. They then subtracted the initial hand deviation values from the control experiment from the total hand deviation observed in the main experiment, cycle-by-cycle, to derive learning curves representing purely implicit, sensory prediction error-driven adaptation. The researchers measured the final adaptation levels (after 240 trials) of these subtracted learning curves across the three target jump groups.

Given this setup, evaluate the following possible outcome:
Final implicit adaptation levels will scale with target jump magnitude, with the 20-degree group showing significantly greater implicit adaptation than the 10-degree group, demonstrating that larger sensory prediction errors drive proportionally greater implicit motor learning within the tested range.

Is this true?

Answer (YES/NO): NO